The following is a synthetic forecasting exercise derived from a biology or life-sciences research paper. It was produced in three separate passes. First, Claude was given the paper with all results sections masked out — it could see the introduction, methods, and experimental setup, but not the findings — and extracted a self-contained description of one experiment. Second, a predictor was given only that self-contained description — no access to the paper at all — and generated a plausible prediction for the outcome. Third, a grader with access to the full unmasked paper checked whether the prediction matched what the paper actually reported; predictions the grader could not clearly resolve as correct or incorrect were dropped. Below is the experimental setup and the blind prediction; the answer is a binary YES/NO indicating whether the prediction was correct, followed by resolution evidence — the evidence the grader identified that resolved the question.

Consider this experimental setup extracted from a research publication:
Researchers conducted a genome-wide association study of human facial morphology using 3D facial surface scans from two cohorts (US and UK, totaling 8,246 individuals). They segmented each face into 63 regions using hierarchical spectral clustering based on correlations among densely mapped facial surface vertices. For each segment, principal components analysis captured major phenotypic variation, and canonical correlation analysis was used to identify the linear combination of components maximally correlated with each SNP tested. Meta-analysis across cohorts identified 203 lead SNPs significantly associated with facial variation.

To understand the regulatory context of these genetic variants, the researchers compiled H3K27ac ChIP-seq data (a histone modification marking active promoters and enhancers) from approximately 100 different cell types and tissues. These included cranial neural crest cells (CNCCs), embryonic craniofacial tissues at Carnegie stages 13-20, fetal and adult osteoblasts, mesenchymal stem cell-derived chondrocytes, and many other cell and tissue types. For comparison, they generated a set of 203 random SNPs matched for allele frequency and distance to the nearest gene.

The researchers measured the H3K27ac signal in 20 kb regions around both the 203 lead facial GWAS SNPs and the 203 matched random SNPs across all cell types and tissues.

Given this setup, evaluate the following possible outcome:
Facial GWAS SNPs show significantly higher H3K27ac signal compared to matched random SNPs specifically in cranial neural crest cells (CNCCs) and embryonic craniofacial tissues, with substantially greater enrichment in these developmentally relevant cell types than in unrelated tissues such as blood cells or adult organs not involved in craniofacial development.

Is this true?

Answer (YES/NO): YES